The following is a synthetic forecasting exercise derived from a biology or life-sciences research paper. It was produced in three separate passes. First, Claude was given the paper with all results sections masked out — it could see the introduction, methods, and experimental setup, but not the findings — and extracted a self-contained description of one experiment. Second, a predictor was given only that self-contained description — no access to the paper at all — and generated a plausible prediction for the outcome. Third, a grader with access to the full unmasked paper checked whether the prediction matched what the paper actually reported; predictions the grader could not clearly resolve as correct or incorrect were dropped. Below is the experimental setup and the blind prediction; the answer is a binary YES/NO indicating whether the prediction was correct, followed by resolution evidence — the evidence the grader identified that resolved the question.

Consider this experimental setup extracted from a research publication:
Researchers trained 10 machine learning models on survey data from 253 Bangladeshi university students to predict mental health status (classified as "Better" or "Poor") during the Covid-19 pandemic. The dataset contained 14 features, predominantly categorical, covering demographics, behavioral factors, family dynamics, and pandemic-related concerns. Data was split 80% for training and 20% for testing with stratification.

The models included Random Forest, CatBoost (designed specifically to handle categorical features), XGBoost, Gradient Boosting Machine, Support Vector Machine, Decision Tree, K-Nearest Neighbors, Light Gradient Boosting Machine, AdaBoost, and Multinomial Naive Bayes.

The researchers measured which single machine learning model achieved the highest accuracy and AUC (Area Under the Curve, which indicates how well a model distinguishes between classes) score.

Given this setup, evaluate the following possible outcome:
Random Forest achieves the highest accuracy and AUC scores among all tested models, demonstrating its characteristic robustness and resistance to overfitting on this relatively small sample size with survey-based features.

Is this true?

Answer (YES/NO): YES